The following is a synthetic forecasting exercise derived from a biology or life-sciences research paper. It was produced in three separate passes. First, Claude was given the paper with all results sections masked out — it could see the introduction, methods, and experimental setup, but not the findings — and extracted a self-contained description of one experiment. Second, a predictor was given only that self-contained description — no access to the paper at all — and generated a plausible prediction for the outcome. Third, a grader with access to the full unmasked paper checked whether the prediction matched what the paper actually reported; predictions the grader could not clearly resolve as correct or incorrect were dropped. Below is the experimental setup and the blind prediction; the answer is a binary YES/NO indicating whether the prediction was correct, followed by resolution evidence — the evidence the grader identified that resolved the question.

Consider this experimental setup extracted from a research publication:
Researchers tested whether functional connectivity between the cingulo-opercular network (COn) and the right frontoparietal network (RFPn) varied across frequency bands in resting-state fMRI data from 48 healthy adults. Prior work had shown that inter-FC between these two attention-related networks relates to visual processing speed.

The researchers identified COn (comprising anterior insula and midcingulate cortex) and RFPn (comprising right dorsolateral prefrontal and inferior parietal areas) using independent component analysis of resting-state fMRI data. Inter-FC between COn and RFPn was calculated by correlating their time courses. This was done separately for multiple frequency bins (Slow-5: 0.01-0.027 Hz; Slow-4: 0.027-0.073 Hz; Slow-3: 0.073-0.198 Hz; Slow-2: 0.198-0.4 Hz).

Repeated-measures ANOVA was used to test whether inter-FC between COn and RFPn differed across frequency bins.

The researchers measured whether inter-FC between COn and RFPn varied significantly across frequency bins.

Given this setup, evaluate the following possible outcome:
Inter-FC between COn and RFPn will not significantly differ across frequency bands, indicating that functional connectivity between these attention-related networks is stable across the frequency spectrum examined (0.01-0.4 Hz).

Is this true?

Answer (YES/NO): NO